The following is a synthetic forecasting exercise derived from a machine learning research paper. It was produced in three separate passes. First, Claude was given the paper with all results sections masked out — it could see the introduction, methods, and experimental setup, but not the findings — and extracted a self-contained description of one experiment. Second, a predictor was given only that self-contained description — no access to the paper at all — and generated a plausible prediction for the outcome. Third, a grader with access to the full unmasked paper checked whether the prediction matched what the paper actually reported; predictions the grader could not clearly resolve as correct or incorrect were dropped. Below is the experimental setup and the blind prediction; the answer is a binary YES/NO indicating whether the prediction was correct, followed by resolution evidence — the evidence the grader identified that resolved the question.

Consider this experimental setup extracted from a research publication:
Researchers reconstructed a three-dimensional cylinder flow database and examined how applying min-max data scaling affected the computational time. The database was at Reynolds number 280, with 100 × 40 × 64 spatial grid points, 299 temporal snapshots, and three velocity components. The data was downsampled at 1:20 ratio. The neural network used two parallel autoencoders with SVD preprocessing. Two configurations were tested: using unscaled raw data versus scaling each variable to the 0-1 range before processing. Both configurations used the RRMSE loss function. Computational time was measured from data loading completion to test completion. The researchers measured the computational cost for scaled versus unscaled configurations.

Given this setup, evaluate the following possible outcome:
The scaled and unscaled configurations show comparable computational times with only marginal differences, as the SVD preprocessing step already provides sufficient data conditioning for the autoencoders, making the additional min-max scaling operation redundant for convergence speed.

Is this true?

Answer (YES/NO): NO